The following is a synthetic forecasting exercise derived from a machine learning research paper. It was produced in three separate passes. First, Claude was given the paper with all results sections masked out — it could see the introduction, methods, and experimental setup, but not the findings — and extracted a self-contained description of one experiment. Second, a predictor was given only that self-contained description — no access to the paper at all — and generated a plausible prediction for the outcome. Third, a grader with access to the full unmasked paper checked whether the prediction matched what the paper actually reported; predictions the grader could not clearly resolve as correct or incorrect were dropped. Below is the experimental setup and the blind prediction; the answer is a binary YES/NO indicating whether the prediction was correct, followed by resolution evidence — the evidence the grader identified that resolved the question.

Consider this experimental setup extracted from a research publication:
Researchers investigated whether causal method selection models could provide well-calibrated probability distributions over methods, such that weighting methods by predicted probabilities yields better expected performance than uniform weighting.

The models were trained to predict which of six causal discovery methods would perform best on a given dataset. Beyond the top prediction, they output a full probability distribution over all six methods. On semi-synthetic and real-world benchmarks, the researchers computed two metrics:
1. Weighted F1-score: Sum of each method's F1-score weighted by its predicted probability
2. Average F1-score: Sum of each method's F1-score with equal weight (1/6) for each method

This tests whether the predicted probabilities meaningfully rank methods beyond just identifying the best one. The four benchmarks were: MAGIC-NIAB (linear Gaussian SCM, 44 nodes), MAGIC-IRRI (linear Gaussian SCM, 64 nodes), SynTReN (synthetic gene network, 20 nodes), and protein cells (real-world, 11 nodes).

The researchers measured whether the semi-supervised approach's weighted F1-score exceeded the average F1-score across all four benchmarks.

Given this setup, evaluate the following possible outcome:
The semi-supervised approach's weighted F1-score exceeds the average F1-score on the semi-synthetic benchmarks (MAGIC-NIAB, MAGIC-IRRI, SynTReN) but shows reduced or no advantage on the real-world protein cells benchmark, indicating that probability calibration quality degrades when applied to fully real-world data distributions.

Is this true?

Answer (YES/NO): YES